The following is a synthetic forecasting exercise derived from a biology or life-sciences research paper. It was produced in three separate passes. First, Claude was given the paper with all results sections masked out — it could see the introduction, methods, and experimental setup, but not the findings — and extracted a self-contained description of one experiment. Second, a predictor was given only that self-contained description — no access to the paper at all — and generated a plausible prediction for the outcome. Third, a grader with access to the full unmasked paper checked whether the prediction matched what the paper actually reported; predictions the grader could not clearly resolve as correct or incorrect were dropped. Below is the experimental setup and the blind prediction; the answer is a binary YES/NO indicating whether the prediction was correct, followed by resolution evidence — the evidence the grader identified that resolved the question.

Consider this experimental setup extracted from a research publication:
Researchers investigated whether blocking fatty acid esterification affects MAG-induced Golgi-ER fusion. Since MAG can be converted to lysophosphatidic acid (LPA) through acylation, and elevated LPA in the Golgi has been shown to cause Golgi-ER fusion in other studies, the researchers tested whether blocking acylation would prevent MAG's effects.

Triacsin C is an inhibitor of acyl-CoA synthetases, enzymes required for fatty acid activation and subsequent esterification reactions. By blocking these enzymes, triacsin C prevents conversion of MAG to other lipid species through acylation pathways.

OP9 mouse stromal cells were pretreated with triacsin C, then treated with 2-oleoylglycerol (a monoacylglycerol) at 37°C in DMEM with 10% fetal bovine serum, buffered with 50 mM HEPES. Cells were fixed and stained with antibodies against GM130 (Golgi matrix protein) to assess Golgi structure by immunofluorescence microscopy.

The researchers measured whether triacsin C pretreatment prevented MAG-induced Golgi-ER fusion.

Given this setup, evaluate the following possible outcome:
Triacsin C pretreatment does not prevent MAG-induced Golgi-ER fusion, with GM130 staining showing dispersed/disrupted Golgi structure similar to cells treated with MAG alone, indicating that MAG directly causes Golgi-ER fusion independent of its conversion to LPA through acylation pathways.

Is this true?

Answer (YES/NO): YES